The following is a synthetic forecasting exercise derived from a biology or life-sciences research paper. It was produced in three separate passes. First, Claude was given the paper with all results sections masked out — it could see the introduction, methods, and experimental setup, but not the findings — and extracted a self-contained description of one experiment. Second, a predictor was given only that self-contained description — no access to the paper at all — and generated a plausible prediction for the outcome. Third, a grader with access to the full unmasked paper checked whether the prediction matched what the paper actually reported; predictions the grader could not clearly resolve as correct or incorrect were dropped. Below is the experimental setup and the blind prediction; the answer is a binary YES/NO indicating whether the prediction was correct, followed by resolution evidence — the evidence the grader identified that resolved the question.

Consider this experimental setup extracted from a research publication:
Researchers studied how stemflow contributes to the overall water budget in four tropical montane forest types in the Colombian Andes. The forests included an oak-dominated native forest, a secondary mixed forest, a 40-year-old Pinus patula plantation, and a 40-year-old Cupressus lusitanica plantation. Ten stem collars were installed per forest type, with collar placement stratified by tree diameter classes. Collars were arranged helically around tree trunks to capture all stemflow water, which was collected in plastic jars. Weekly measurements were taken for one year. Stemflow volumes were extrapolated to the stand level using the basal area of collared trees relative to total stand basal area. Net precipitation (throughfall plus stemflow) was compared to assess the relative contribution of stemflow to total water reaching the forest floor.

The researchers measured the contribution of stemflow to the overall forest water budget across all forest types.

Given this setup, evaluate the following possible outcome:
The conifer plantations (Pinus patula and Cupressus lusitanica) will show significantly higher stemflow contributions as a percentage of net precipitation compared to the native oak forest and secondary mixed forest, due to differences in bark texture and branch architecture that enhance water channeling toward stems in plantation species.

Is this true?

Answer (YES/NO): NO